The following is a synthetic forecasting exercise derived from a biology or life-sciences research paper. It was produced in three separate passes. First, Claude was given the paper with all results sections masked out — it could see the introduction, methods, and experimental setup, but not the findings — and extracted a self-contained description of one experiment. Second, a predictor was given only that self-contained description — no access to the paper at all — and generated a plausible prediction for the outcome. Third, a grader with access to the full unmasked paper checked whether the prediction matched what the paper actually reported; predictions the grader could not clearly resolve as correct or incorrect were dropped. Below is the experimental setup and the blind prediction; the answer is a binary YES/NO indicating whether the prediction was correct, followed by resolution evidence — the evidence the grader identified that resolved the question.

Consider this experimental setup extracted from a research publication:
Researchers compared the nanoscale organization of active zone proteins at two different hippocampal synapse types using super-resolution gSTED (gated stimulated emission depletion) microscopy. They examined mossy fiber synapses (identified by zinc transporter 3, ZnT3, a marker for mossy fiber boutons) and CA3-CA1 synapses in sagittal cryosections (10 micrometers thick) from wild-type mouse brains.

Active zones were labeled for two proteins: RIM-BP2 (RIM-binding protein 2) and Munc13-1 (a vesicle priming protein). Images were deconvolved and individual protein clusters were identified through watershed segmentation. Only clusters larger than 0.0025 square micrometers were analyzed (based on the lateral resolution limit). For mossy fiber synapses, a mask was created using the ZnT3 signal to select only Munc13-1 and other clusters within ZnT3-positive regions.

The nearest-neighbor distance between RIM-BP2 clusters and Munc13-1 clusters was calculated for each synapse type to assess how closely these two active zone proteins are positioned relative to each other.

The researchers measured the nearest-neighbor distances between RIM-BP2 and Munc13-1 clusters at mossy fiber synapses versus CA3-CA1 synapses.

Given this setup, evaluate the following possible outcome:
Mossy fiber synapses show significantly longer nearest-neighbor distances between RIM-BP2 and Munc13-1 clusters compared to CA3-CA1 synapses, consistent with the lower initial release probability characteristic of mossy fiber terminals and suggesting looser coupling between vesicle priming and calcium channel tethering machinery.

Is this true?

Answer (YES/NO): YES